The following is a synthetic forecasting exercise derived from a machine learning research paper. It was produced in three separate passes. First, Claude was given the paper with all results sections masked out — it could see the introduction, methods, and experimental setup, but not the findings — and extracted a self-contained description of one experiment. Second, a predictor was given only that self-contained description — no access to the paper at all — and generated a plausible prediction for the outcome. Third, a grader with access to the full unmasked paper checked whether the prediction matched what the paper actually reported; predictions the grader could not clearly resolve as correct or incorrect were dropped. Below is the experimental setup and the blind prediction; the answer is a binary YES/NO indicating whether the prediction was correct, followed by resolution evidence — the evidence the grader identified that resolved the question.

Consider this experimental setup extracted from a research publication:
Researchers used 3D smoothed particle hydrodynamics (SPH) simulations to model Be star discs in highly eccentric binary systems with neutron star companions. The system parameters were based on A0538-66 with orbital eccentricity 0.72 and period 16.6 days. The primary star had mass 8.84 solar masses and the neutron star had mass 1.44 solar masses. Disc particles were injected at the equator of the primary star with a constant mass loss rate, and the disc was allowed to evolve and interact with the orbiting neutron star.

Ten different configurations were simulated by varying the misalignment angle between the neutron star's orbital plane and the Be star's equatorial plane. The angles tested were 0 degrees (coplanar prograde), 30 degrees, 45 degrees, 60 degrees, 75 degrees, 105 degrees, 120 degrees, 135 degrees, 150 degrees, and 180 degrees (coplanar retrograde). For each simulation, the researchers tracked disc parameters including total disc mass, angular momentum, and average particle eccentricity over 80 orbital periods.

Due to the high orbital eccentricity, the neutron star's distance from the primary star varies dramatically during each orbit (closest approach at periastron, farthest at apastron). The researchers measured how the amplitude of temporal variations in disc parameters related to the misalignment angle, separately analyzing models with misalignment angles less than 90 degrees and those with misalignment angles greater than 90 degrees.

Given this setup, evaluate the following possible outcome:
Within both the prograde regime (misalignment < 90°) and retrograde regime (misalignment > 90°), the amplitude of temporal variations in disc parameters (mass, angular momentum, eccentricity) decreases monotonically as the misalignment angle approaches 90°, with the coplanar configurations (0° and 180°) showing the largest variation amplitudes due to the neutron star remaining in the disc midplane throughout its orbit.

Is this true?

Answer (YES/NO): NO